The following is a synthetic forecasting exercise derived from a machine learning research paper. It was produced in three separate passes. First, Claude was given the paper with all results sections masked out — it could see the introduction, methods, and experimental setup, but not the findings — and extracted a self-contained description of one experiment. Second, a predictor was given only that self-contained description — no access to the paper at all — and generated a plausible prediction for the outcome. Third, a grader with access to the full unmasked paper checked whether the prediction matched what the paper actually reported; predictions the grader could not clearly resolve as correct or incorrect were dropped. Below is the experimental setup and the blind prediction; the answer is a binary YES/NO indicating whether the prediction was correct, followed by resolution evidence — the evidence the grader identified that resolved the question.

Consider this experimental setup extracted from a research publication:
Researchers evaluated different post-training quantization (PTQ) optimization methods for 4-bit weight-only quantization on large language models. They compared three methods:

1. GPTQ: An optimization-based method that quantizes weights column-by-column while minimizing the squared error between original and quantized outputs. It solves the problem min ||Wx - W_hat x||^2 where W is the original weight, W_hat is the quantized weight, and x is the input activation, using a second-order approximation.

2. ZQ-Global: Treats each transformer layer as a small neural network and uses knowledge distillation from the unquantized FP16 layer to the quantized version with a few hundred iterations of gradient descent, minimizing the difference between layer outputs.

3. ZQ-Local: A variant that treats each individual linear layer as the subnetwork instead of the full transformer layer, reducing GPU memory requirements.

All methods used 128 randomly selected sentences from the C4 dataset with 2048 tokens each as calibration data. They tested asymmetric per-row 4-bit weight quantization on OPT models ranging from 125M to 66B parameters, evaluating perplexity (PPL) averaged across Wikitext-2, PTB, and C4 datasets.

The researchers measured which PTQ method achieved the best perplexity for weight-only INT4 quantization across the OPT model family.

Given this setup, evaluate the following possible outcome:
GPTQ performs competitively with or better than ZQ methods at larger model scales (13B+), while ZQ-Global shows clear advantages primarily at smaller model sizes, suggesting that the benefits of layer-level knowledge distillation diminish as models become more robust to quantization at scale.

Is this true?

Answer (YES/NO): NO